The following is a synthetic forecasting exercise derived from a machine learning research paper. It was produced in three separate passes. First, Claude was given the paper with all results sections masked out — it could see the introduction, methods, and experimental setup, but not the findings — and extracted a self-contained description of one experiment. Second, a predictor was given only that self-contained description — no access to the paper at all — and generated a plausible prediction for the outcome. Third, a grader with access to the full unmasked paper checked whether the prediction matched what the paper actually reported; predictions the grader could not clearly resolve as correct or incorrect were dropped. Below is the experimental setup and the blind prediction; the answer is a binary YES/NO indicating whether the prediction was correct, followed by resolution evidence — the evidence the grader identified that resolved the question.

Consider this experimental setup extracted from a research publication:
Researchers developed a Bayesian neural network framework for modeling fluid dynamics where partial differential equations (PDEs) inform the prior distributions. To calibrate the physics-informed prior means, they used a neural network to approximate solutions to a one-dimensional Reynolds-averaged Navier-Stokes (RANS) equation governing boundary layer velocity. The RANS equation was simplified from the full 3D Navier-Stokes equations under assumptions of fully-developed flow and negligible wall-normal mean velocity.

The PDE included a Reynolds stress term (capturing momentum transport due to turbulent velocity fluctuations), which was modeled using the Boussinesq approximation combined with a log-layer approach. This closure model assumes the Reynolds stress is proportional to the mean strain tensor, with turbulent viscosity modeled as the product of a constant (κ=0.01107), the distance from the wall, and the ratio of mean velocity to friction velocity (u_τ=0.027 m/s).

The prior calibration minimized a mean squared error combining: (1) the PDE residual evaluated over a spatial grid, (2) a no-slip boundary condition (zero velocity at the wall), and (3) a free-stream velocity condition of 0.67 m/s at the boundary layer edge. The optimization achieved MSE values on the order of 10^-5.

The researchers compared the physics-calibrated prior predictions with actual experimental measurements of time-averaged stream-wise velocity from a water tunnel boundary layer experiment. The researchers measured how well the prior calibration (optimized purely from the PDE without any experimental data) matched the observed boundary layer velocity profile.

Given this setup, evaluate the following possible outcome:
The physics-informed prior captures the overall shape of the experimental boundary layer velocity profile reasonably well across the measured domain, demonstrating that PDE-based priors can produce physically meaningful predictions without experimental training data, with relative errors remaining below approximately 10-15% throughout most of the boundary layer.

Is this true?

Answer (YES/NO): NO